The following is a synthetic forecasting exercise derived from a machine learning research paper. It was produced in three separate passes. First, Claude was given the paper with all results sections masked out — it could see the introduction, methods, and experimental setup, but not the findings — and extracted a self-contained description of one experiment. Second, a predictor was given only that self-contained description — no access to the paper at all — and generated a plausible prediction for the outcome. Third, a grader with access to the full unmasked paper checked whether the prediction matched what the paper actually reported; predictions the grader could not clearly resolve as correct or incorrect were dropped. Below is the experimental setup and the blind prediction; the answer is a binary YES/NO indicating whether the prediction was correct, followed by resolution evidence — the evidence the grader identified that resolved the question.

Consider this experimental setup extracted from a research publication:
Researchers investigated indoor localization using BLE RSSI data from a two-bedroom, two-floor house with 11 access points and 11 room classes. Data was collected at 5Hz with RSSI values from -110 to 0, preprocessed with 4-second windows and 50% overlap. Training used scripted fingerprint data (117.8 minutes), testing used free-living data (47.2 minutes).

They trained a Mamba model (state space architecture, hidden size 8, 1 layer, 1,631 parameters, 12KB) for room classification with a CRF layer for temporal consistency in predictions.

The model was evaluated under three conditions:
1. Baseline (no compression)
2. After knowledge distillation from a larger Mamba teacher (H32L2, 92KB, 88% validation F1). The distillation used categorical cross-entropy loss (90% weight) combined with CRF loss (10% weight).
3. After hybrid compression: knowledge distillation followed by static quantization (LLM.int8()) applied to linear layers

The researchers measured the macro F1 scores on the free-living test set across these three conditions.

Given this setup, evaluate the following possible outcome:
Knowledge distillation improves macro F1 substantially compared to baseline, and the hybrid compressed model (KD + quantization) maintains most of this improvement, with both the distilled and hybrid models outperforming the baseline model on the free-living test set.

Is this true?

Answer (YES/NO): NO